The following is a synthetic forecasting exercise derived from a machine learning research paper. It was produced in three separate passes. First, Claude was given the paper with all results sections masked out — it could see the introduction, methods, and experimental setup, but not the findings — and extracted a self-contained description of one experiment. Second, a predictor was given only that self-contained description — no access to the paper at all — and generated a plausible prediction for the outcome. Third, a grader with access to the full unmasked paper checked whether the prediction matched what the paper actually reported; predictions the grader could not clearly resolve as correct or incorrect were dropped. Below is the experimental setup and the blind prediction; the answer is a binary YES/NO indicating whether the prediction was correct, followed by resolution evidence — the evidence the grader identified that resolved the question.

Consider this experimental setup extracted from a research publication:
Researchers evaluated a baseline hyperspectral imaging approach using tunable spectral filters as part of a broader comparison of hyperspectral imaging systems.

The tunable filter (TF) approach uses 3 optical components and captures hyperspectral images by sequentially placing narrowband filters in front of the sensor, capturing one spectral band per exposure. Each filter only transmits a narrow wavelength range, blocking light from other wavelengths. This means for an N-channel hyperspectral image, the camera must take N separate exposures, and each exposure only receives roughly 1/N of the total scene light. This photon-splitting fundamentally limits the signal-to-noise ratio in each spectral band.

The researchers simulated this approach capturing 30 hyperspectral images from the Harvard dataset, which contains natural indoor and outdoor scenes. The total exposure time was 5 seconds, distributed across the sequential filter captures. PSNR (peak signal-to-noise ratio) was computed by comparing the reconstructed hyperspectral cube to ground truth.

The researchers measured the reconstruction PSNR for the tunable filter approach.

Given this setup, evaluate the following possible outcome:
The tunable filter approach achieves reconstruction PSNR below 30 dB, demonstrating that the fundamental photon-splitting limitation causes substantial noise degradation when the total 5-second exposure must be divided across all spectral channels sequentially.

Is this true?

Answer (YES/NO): YES